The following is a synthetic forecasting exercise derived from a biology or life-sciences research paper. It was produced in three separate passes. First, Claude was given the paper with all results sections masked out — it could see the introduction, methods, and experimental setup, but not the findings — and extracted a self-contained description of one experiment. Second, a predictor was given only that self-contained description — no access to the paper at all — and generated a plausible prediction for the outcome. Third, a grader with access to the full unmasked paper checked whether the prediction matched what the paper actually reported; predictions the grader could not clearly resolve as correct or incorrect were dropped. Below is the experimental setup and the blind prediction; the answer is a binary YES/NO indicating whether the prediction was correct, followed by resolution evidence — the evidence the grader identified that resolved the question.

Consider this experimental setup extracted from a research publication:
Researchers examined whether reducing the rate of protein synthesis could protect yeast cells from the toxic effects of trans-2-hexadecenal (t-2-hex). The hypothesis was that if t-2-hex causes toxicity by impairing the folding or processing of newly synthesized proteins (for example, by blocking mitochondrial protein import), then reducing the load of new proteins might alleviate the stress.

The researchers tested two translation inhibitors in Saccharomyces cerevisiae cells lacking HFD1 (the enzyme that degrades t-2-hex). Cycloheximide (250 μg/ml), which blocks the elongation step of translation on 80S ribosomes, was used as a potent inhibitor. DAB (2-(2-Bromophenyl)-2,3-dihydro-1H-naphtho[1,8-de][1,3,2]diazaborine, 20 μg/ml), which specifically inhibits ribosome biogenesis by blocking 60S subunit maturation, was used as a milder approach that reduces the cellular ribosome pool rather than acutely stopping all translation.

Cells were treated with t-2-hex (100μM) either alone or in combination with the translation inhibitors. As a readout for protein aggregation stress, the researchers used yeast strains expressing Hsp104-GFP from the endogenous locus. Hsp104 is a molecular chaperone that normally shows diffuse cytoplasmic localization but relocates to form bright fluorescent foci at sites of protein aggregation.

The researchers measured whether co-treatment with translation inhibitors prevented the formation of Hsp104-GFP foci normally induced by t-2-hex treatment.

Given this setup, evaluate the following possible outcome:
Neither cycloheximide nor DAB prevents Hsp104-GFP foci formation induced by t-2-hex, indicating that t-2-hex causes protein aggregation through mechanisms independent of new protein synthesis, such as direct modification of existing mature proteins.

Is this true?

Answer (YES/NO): NO